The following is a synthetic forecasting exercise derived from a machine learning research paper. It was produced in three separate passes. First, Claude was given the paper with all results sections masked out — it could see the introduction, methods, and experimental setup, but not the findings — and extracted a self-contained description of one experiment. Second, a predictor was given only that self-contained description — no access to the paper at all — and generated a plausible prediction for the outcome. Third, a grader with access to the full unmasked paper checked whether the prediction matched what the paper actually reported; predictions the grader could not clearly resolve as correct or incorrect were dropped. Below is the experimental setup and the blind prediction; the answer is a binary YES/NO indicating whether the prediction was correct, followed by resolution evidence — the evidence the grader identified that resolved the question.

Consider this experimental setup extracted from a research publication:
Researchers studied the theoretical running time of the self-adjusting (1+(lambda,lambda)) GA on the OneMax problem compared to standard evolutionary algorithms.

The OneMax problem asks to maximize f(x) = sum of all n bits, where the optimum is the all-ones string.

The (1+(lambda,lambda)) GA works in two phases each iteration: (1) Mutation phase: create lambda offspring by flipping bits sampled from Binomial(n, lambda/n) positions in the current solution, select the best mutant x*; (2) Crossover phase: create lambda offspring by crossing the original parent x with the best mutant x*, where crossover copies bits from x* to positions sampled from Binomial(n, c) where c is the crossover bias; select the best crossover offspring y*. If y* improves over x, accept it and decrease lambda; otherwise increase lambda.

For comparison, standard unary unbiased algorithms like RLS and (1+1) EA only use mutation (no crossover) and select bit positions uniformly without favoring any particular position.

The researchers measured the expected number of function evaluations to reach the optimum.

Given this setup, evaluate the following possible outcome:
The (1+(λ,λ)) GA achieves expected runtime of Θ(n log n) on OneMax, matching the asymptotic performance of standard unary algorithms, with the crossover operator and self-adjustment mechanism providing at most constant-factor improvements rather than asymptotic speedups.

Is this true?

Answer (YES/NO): NO